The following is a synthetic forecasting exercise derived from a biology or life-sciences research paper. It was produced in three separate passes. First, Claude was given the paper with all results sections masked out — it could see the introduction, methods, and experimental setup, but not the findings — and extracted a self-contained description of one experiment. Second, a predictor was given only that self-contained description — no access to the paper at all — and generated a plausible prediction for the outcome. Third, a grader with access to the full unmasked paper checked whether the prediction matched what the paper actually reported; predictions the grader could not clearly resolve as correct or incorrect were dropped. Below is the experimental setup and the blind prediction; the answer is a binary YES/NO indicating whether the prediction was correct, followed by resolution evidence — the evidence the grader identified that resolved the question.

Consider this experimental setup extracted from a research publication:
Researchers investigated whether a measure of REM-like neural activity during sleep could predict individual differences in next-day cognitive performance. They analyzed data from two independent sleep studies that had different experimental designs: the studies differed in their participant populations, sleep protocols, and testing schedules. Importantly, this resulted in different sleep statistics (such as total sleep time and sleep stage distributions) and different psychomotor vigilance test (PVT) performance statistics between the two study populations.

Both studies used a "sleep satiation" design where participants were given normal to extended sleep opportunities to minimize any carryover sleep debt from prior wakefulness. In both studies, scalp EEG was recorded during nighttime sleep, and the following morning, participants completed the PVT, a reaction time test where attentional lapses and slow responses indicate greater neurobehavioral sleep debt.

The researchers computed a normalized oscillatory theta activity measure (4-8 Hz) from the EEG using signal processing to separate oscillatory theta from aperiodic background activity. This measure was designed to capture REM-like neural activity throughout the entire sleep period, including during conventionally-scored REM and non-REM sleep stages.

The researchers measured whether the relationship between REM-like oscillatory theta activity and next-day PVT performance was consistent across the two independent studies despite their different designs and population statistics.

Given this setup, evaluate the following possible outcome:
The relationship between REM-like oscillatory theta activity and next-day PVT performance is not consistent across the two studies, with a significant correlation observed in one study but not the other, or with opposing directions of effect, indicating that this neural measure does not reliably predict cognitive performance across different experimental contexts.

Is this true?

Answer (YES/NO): NO